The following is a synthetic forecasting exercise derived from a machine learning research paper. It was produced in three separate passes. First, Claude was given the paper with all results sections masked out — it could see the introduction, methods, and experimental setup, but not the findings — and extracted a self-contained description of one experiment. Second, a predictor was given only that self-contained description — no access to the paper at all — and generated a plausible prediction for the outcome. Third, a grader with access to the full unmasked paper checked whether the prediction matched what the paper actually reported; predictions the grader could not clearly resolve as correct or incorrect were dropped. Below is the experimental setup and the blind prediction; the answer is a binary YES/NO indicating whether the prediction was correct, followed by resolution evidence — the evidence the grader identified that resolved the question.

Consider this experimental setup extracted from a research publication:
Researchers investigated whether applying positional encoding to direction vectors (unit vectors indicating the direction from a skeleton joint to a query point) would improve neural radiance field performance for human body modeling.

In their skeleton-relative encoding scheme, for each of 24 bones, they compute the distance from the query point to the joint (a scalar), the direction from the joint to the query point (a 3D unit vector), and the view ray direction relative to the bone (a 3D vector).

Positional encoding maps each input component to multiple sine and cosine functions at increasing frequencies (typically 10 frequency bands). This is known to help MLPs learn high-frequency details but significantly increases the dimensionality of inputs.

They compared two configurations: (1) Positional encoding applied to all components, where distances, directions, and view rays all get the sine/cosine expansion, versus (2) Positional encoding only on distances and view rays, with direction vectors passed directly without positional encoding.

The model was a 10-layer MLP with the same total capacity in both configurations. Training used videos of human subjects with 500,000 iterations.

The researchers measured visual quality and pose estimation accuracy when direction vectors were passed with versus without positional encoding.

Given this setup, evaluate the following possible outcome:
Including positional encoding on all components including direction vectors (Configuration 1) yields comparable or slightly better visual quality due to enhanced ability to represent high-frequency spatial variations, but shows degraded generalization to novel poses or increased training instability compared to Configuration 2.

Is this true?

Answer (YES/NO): NO